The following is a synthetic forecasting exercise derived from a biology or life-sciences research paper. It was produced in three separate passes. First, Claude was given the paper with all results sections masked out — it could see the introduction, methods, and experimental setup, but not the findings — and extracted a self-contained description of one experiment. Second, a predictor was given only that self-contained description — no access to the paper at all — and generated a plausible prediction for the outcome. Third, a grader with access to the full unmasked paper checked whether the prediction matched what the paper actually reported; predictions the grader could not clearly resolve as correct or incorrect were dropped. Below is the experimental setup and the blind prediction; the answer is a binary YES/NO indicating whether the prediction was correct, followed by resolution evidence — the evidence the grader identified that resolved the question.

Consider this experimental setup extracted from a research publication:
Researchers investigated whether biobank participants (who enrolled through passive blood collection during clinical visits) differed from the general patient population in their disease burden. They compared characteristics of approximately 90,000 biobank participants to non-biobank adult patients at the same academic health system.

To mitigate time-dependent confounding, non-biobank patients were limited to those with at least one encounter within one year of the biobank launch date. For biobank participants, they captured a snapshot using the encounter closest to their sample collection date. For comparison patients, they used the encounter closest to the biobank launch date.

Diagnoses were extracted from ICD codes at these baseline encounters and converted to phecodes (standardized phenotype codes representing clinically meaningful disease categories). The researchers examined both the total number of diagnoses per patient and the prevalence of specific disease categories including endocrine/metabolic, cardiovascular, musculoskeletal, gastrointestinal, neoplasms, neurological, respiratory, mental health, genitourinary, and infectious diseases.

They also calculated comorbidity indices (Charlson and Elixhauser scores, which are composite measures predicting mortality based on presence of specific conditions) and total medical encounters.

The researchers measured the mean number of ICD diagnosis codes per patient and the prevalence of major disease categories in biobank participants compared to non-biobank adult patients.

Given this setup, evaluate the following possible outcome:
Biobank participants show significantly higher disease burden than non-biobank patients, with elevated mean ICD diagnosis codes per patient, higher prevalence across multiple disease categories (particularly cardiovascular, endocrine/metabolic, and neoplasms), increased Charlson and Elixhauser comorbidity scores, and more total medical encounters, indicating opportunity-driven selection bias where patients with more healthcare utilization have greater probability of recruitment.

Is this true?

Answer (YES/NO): YES